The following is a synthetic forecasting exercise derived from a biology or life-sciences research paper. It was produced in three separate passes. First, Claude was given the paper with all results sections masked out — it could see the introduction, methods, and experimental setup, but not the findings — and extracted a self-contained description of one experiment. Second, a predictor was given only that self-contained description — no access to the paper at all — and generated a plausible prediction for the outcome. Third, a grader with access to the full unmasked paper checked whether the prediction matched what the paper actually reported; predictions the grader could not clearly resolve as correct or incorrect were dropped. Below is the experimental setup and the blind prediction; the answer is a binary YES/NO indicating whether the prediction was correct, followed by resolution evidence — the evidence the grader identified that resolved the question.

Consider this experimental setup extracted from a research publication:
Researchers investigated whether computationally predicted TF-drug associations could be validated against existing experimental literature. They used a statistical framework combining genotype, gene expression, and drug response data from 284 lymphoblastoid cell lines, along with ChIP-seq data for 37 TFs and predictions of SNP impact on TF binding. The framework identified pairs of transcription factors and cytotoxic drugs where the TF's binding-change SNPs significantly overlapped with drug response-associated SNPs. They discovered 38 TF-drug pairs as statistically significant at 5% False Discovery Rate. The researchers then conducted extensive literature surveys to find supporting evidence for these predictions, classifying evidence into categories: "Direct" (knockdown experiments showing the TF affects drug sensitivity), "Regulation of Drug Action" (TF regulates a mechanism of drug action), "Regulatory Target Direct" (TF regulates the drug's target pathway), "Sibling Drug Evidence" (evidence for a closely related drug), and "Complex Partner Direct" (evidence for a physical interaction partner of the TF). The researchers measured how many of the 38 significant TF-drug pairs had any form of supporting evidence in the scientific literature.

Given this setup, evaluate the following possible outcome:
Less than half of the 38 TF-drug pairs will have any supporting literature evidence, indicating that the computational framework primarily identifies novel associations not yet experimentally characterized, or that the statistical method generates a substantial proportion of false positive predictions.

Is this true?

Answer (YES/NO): YES